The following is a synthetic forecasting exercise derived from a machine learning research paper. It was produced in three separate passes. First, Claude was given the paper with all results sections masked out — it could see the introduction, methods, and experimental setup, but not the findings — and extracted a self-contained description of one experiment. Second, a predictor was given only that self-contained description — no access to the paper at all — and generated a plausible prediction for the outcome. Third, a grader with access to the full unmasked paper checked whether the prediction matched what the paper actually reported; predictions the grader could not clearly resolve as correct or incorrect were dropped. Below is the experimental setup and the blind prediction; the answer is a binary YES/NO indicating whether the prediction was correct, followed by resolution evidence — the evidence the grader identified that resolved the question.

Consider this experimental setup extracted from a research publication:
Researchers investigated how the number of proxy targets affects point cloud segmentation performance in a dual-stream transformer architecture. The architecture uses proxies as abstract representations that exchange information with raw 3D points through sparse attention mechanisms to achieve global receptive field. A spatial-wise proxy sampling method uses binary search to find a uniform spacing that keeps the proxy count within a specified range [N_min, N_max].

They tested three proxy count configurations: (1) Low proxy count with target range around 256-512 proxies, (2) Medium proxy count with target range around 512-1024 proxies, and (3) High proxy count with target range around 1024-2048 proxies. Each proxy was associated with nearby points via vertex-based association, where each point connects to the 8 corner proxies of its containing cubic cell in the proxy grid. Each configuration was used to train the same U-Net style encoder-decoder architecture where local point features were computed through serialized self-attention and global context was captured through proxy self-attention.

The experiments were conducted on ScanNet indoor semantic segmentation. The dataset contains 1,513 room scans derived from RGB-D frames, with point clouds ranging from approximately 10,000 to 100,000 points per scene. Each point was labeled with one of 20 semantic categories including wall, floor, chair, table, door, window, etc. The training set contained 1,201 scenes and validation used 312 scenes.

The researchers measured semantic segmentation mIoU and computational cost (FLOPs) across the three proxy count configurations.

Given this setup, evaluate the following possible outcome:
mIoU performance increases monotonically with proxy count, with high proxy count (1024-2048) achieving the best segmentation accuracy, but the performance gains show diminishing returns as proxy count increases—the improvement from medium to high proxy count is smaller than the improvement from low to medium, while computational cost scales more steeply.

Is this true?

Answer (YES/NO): NO